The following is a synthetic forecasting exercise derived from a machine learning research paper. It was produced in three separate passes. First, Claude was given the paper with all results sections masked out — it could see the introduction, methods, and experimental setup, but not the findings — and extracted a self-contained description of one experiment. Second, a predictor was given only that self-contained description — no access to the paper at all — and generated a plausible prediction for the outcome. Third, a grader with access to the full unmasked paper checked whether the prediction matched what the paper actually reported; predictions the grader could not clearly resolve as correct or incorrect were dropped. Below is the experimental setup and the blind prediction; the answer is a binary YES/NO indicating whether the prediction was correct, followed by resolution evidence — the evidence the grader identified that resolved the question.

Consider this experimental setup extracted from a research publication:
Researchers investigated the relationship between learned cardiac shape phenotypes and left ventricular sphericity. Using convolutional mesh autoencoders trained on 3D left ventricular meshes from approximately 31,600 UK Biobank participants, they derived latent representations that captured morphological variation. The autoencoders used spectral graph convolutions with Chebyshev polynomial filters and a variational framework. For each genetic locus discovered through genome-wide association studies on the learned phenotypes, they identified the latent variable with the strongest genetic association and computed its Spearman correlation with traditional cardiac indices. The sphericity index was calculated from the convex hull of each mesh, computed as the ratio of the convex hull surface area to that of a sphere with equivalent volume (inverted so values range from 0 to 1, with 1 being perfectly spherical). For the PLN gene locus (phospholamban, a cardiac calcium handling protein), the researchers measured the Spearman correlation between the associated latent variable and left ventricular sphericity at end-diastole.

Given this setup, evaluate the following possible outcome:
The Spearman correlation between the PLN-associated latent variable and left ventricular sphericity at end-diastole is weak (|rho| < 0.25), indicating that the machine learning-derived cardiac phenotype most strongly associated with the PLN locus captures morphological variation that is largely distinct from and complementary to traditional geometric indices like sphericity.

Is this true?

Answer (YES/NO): NO